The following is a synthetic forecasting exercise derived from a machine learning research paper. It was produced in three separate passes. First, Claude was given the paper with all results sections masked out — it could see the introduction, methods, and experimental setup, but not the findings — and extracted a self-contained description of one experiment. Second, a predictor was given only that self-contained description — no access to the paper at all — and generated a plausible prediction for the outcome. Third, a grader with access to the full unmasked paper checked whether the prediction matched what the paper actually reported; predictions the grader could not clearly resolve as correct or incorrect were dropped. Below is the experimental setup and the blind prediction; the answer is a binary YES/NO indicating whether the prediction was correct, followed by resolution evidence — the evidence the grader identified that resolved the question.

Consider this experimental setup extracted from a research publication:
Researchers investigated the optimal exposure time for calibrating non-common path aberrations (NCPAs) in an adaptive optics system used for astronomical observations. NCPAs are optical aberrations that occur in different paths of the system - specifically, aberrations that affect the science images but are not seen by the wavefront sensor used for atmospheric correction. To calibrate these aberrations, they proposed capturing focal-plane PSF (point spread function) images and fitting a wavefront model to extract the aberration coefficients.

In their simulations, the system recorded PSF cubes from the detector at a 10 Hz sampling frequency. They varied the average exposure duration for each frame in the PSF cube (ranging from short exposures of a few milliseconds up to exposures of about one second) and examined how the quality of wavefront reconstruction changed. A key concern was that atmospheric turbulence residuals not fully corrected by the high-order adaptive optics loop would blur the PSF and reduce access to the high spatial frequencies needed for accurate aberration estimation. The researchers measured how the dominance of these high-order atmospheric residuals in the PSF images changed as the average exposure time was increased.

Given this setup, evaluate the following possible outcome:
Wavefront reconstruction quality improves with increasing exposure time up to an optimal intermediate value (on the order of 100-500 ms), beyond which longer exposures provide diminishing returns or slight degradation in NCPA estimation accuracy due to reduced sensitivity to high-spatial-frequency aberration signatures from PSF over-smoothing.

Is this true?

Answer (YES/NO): NO